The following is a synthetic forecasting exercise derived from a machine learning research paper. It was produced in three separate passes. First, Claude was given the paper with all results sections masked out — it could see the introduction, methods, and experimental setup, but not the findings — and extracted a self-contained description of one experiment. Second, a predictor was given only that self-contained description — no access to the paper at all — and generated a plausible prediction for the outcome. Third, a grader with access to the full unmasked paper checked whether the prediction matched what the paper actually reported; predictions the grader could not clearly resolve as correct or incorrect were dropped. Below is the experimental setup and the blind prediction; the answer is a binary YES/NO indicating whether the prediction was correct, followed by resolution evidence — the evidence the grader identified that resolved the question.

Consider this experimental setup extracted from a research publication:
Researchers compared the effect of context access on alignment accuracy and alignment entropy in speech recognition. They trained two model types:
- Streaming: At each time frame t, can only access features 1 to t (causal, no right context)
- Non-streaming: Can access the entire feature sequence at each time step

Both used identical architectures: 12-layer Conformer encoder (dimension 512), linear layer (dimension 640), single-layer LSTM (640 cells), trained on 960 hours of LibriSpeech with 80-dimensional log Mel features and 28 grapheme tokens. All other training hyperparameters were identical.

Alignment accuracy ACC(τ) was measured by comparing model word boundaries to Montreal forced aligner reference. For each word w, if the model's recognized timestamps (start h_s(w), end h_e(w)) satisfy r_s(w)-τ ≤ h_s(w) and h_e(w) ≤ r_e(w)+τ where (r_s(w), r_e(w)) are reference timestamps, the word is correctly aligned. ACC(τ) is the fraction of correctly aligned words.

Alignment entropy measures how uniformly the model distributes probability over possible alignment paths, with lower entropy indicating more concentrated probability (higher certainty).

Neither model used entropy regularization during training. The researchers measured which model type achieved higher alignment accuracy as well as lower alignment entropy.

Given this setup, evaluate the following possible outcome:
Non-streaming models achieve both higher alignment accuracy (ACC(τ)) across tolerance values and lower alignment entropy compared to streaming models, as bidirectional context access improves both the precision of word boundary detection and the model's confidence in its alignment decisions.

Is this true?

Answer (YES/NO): YES